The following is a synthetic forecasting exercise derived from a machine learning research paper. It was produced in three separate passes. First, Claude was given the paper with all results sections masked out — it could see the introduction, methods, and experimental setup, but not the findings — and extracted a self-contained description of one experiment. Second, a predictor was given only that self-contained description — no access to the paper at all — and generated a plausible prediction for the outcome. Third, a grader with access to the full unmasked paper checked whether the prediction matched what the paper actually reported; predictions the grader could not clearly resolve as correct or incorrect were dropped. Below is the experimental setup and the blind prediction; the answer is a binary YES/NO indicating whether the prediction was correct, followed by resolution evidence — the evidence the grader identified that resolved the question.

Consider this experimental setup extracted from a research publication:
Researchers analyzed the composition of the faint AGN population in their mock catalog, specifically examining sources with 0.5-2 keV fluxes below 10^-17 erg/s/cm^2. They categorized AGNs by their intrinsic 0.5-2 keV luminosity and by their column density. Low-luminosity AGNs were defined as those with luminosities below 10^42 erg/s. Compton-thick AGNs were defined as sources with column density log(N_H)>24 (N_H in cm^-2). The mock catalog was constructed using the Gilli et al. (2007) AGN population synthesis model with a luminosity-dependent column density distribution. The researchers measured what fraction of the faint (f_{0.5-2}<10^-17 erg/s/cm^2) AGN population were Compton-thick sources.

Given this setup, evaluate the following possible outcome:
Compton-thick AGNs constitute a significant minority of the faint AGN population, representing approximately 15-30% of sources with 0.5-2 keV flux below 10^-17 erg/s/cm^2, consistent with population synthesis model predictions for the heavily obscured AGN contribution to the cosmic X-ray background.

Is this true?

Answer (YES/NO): NO